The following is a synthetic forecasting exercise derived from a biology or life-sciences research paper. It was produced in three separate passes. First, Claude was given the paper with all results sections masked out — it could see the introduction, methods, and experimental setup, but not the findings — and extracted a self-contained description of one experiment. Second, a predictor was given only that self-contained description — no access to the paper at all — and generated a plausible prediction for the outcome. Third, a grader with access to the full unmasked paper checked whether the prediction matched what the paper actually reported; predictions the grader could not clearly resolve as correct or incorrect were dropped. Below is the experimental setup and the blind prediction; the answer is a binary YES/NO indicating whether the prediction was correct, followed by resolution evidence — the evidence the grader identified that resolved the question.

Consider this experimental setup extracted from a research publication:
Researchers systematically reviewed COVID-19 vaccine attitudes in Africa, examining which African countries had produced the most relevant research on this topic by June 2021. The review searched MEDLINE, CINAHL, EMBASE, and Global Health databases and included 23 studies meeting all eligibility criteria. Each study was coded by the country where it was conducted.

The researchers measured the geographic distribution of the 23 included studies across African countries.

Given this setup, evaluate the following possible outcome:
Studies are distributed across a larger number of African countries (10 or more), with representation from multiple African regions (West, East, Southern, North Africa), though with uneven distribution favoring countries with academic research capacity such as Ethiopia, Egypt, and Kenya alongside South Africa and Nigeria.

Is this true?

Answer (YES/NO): NO